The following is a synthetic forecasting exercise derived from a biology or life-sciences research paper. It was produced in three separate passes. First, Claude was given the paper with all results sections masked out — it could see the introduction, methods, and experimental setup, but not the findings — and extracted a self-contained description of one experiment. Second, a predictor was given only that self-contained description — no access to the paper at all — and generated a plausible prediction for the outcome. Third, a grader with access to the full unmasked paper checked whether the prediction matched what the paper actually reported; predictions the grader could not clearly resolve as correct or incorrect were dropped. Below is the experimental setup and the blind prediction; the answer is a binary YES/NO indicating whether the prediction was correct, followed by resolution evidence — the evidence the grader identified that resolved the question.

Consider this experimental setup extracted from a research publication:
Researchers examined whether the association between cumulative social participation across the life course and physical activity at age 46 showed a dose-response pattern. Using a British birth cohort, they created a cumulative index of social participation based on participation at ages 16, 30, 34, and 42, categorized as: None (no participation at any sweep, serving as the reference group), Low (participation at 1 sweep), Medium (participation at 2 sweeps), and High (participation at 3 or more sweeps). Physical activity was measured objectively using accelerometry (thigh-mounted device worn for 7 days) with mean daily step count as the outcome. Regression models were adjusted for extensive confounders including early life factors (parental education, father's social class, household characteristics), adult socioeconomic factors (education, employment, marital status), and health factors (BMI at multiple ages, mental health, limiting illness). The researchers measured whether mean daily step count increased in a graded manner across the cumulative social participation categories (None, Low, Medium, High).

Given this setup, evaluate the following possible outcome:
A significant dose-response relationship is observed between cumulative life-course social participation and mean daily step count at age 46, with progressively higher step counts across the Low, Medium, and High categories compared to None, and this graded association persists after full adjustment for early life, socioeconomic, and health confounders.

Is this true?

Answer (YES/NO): NO